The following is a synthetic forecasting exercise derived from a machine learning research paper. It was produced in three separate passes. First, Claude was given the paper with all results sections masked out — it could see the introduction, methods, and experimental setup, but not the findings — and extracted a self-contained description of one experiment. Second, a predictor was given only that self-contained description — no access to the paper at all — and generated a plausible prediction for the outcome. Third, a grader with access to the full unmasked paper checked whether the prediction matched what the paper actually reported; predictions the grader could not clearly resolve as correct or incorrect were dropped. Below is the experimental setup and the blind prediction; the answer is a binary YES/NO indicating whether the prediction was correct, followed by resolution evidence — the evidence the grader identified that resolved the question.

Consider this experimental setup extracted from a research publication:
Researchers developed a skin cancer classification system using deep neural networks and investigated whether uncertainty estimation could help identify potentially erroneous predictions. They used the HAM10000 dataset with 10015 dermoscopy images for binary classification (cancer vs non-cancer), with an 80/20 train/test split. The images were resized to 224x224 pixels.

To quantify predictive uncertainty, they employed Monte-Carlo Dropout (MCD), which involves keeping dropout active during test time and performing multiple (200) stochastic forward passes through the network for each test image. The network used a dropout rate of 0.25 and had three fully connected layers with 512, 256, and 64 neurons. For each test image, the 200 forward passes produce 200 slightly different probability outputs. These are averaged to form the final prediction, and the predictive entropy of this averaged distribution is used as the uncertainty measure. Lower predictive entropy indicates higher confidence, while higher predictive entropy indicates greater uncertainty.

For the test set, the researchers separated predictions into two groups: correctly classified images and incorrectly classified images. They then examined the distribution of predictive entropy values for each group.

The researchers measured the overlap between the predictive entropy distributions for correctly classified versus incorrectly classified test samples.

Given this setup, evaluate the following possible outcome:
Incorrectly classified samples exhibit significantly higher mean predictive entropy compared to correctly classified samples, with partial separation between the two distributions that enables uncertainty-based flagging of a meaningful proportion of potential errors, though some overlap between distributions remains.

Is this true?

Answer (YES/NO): YES